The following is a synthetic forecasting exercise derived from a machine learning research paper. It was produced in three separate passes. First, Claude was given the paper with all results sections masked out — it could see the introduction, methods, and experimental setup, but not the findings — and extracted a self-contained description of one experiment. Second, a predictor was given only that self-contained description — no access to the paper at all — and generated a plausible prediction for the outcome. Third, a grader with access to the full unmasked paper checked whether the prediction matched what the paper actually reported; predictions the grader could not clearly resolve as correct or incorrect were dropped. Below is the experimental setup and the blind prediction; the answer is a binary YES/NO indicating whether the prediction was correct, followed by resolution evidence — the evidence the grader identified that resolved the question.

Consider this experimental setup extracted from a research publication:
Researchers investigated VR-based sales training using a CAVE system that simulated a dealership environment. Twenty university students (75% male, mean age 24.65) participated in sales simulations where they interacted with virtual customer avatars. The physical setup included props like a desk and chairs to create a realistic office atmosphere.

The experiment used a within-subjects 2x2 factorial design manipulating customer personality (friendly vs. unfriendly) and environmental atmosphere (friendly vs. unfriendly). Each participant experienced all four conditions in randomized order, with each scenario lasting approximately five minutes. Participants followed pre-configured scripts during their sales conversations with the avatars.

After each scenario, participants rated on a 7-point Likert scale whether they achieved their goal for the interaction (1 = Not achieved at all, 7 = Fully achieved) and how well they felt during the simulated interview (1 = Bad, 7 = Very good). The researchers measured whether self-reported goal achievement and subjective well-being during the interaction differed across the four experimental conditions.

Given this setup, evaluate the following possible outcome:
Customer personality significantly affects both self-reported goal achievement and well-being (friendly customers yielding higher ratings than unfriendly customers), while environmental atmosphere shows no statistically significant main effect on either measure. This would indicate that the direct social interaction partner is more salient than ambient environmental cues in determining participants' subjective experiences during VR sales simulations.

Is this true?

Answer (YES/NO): NO